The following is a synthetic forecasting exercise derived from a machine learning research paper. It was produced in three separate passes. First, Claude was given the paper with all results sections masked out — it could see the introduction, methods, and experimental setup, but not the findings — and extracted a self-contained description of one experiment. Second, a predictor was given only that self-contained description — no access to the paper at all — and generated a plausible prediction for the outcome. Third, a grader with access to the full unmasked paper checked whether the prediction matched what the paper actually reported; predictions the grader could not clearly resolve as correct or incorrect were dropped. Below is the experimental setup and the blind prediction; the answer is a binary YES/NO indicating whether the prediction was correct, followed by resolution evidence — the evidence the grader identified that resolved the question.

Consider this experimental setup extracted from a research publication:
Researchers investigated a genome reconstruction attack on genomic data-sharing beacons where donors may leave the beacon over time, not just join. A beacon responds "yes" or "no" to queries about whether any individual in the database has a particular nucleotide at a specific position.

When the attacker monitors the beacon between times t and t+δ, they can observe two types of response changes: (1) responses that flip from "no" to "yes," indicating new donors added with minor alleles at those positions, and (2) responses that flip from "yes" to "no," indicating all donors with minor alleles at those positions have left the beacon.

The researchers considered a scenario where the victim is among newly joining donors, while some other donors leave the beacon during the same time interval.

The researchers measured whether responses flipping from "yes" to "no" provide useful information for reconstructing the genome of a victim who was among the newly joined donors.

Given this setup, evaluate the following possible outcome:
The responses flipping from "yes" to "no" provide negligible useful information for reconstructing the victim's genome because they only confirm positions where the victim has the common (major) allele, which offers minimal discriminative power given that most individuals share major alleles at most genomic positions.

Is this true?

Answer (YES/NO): YES